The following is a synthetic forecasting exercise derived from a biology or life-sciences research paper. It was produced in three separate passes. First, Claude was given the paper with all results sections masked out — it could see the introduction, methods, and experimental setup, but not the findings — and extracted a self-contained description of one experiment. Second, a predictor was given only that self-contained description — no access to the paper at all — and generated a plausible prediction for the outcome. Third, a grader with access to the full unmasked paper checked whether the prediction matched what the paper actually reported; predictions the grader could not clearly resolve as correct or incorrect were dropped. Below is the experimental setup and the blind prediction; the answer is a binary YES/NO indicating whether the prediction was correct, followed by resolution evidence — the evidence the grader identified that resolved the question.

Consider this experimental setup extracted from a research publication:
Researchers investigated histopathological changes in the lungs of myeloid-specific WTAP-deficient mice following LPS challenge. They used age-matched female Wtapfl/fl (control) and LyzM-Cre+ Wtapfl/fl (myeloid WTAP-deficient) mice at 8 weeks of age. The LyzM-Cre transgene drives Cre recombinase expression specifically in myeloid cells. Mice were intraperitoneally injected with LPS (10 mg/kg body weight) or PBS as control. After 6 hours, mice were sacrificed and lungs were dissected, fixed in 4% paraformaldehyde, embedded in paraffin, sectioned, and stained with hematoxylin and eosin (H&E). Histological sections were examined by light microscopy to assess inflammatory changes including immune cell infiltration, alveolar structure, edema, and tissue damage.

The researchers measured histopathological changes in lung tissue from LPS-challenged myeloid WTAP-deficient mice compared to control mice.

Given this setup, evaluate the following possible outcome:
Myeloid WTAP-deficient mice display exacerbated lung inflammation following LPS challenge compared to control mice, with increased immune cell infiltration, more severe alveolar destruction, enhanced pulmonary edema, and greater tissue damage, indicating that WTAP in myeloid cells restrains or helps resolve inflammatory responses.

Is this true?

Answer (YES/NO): NO